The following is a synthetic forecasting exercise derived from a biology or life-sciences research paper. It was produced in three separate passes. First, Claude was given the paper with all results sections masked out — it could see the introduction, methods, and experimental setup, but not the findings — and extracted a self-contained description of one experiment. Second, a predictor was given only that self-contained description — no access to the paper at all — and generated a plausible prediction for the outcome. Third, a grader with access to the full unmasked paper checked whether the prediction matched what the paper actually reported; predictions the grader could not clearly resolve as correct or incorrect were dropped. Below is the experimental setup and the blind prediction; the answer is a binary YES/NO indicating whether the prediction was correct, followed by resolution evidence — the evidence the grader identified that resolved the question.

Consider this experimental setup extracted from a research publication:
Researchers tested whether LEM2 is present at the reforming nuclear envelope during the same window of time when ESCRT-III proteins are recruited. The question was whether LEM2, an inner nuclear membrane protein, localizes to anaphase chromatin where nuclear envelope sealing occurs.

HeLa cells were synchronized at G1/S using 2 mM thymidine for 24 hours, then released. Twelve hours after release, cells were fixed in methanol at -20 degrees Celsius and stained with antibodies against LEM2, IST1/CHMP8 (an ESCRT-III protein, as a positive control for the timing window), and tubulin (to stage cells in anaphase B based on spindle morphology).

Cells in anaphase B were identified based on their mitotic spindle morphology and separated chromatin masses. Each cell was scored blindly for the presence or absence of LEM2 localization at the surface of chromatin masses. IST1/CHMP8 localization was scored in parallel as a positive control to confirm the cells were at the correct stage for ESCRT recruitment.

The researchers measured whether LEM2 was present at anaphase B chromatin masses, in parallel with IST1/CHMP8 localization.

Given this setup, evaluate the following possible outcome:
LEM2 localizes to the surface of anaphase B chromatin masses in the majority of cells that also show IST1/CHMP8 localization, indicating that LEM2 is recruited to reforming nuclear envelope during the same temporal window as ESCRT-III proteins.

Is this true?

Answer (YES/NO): YES